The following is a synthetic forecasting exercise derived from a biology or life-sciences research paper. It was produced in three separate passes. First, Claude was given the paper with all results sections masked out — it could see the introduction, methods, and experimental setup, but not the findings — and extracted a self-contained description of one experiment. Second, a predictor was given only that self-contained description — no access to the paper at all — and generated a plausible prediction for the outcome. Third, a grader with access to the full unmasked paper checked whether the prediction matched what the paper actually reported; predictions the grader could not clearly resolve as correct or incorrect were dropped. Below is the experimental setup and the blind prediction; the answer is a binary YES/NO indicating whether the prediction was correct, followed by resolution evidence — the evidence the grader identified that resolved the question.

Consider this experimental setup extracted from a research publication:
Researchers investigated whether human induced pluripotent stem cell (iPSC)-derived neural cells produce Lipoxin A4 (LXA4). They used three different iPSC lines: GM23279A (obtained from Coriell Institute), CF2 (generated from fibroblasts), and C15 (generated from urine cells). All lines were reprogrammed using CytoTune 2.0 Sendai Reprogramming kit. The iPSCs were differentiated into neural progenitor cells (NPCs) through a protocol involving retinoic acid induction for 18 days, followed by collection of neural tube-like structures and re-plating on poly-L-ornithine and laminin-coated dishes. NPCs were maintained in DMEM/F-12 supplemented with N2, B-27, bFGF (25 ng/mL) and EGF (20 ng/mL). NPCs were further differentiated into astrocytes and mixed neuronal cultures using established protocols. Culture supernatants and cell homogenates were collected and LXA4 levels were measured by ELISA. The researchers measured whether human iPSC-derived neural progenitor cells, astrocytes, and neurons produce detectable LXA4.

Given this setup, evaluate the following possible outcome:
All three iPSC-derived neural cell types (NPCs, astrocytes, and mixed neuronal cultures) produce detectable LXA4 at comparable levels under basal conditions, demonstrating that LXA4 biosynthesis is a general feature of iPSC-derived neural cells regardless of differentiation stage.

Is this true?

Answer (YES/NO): NO